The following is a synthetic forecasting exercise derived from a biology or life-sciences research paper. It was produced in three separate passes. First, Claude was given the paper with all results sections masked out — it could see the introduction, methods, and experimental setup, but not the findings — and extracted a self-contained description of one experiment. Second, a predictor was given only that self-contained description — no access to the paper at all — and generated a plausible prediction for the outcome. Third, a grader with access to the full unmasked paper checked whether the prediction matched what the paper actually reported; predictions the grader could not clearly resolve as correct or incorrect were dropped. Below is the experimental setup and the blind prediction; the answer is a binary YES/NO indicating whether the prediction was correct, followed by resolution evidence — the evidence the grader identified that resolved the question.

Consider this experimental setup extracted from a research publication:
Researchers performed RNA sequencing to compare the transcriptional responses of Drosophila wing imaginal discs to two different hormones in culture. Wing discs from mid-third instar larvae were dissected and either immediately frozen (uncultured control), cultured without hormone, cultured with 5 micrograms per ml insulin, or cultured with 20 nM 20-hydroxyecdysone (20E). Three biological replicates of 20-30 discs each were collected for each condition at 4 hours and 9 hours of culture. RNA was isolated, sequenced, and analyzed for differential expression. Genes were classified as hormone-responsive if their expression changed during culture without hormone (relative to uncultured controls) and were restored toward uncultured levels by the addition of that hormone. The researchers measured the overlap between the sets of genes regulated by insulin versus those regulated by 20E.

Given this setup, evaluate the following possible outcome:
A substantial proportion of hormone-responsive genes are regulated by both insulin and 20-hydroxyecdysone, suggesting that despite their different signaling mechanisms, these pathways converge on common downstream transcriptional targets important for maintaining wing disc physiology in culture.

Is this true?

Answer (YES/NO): NO